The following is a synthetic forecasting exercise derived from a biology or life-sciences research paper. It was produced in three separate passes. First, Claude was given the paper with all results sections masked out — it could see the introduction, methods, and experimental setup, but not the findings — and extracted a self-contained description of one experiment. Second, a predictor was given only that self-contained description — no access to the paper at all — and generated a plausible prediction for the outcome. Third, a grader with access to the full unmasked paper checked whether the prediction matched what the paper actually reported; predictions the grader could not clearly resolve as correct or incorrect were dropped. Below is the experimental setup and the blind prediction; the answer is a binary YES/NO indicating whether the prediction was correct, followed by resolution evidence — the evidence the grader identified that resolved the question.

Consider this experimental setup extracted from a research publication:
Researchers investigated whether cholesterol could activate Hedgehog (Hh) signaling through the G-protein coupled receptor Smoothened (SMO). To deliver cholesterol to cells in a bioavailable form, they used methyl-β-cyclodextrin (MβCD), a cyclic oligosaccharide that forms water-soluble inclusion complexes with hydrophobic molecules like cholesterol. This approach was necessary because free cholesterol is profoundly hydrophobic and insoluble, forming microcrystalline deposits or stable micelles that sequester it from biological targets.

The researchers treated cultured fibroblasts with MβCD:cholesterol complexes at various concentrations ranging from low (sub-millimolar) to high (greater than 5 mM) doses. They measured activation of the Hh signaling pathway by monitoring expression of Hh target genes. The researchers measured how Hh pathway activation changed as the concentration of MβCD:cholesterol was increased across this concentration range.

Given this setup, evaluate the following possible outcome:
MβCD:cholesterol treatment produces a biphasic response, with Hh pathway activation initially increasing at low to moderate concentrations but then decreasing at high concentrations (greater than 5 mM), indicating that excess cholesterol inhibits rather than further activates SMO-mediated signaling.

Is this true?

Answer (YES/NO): YES